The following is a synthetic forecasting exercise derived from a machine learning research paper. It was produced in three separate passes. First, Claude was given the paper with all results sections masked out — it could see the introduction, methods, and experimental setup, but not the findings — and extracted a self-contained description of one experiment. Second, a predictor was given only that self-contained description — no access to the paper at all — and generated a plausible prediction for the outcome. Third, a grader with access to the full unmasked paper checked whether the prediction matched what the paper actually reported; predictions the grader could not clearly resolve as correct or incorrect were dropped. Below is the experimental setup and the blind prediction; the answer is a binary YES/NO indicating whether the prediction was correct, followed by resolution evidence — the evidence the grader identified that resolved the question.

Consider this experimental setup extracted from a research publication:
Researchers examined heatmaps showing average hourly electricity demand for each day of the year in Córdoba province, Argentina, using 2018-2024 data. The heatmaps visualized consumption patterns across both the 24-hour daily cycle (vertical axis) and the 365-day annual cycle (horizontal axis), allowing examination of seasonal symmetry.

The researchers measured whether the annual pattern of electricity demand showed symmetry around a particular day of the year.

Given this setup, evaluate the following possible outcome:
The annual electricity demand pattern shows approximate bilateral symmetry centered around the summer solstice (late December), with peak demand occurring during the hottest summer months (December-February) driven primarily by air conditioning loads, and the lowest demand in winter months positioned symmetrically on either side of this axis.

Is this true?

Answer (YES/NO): NO